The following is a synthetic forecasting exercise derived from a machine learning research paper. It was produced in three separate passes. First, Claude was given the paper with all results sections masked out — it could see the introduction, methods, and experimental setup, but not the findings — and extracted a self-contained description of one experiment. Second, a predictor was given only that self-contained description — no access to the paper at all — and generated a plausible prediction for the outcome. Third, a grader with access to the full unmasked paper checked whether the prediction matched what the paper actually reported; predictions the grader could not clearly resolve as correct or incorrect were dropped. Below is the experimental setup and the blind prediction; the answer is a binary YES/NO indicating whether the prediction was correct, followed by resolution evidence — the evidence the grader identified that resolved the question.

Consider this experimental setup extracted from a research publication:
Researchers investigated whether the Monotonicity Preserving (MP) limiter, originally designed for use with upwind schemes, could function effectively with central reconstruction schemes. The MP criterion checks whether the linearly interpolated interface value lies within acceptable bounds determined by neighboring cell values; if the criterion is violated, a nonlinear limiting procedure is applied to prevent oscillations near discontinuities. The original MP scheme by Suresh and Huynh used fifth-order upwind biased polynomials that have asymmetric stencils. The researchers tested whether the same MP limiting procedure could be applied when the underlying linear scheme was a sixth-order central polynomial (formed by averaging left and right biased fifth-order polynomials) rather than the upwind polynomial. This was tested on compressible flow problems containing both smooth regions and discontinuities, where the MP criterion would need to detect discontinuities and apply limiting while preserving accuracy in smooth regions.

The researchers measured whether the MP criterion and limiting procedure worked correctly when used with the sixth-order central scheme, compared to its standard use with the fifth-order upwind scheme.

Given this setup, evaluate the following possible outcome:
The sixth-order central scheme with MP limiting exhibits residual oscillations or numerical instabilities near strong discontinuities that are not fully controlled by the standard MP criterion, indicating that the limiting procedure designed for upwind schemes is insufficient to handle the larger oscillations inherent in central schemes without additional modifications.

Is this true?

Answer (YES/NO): NO